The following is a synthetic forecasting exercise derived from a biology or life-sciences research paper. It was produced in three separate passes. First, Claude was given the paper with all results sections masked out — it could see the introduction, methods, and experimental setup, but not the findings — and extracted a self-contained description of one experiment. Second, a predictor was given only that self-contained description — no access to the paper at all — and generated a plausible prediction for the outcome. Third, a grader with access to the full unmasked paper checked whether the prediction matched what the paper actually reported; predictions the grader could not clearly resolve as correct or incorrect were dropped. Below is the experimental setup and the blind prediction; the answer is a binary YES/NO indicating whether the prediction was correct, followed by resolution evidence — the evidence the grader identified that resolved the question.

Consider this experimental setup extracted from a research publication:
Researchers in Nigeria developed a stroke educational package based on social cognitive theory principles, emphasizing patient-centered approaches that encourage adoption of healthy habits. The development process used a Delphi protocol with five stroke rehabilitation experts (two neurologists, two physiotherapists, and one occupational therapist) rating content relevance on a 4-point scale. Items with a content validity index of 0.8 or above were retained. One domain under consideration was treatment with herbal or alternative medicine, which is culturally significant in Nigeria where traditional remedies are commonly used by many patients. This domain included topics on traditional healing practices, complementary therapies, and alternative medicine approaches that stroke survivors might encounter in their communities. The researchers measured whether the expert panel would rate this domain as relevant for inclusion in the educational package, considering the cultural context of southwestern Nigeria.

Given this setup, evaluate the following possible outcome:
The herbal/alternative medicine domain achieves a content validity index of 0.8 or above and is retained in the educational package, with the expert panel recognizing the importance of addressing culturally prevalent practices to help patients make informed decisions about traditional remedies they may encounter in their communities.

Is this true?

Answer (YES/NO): NO